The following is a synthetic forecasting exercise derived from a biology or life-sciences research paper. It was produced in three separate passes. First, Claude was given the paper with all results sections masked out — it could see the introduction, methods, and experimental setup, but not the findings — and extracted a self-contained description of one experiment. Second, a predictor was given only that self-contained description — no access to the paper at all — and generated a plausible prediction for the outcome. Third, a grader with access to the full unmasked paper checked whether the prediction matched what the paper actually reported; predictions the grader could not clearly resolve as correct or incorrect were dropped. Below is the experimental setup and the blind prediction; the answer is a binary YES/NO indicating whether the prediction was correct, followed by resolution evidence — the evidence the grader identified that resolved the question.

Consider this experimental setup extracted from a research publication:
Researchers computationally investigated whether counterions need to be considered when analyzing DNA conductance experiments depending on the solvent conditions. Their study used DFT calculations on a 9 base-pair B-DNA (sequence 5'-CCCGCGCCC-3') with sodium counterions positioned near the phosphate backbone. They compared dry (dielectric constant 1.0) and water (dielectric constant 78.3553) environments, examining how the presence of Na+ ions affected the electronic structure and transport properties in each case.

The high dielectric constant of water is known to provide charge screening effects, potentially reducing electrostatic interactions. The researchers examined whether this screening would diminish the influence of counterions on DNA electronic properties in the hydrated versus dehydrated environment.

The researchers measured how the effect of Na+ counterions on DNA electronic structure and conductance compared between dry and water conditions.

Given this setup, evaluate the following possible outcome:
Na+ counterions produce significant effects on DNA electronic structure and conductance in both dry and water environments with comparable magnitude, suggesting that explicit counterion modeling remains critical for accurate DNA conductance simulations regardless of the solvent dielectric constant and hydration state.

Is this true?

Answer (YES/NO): NO